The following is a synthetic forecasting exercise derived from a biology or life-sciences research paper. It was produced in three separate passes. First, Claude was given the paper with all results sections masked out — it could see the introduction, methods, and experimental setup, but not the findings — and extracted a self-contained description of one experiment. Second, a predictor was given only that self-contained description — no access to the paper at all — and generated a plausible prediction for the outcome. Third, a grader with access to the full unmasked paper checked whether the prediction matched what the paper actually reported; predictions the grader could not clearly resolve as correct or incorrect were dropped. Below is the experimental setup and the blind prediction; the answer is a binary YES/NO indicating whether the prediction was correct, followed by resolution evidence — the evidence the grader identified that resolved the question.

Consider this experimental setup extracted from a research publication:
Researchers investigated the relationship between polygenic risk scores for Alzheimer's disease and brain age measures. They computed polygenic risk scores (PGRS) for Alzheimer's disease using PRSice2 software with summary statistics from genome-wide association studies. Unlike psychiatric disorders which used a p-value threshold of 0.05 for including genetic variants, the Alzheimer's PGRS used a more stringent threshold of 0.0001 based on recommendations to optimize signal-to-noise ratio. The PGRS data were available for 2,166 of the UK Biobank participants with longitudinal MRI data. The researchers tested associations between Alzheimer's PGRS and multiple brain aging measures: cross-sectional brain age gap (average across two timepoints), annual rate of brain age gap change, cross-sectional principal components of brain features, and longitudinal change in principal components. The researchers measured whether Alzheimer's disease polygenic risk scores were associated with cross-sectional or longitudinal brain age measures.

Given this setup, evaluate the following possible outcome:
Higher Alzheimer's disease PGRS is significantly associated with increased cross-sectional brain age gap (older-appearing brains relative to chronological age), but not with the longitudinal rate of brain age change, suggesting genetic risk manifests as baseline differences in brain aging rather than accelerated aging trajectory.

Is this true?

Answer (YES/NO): NO